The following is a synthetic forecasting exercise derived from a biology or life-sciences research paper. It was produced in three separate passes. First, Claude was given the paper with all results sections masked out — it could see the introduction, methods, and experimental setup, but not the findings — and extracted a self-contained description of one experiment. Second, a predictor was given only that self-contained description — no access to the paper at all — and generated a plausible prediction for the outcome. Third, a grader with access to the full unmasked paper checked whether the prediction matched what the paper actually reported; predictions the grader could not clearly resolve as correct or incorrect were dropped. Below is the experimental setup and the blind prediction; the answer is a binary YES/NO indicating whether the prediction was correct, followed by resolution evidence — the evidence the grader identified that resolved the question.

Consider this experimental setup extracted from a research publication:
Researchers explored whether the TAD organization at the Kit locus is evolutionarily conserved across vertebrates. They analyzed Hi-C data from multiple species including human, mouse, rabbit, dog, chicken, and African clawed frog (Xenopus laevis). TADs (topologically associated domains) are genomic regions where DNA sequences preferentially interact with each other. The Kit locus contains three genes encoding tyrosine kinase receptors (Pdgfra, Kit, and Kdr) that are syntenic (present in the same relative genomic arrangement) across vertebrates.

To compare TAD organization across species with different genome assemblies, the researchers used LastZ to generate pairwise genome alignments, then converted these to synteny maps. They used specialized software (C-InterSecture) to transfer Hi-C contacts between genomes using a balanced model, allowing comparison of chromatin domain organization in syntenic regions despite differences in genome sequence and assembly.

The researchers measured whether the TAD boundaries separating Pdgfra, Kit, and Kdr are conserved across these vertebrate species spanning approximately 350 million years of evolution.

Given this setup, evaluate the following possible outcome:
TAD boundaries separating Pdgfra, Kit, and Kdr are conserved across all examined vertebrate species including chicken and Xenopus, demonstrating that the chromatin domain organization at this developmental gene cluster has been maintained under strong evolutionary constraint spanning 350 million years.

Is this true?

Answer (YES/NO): YES